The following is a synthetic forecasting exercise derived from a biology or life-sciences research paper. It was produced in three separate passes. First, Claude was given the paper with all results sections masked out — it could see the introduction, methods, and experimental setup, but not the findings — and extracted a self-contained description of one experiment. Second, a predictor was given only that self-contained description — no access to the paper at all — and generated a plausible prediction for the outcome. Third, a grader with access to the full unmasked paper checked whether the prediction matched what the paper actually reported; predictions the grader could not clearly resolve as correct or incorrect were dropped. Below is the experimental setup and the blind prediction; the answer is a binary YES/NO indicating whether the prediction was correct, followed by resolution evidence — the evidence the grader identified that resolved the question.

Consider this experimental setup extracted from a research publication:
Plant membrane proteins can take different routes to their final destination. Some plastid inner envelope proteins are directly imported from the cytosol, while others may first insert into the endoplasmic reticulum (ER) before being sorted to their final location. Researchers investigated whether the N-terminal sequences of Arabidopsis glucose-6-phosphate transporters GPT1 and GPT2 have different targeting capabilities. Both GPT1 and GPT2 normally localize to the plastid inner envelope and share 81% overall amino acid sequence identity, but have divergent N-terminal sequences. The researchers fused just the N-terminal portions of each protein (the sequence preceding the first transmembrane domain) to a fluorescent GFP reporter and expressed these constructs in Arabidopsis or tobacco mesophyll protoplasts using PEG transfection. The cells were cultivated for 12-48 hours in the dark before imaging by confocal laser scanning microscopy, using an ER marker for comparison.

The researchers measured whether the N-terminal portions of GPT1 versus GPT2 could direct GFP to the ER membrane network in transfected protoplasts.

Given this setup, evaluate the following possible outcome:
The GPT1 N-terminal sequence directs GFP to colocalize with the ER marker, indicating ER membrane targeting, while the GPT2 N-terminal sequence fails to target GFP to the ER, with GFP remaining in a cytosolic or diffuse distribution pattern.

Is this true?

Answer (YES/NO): NO